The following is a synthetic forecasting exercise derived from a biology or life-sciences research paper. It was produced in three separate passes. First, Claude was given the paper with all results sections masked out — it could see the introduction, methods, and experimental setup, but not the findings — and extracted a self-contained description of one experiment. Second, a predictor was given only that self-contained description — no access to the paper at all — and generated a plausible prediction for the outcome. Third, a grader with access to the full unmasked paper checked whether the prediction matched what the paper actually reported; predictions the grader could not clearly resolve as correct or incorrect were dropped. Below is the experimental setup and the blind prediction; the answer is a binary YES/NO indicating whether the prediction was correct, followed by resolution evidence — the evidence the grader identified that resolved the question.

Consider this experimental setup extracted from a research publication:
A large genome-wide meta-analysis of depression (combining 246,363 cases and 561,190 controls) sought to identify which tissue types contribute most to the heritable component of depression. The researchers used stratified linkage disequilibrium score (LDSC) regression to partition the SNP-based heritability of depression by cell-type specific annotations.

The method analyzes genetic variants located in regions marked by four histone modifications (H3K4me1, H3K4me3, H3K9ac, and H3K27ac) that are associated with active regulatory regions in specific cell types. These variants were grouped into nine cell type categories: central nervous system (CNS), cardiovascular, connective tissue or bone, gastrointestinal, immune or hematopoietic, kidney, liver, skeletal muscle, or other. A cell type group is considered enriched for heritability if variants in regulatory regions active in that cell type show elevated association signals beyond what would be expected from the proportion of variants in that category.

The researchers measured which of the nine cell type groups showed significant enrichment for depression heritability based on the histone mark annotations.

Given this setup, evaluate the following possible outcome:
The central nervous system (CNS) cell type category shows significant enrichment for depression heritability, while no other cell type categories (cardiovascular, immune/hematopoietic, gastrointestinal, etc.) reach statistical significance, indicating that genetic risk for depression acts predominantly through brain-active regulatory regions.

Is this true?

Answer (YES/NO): NO